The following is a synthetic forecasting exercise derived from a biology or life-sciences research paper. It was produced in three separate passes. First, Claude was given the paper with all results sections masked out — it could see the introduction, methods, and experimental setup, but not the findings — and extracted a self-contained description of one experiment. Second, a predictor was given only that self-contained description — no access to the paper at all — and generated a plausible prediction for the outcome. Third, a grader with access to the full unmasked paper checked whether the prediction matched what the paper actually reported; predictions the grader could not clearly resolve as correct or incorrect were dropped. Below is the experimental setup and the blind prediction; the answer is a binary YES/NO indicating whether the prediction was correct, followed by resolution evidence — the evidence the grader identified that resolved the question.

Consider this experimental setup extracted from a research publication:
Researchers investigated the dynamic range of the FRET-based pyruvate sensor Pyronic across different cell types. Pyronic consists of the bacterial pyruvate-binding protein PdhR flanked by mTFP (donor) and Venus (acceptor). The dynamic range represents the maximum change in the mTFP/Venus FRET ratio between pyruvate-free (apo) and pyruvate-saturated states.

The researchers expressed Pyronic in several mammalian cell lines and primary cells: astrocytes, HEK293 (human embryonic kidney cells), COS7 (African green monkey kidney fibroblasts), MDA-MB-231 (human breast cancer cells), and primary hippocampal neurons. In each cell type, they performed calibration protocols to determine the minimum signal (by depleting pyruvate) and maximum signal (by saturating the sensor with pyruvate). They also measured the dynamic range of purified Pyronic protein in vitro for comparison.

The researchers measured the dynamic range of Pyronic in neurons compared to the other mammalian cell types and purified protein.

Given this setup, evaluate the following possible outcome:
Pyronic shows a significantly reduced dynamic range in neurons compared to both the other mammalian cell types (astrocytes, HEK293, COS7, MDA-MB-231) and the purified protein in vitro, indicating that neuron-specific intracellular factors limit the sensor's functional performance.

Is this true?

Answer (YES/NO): NO